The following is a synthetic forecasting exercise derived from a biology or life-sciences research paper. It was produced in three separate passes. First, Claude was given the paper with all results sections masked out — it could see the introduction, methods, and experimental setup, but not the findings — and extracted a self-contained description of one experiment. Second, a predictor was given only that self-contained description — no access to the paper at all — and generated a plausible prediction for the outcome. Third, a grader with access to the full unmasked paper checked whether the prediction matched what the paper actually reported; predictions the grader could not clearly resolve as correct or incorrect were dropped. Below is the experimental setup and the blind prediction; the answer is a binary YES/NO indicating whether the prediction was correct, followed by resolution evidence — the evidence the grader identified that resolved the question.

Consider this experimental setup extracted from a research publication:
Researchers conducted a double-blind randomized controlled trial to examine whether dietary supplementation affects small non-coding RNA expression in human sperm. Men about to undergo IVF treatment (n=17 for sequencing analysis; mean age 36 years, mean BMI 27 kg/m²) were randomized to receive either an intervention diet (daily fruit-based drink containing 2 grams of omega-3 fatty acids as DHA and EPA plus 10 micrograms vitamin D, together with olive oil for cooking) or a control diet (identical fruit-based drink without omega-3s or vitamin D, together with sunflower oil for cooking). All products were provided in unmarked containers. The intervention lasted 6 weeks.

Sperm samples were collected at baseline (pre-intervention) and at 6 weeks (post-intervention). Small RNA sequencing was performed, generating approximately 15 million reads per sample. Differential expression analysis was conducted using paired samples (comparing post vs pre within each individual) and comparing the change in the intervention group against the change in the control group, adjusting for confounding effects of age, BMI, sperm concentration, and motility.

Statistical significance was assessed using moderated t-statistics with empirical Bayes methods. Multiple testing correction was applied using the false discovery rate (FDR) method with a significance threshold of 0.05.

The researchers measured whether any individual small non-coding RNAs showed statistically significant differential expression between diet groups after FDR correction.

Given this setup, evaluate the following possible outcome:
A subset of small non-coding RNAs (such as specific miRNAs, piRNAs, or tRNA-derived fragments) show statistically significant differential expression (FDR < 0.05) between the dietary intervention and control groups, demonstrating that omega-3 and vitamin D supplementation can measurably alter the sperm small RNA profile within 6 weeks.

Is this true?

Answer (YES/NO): NO